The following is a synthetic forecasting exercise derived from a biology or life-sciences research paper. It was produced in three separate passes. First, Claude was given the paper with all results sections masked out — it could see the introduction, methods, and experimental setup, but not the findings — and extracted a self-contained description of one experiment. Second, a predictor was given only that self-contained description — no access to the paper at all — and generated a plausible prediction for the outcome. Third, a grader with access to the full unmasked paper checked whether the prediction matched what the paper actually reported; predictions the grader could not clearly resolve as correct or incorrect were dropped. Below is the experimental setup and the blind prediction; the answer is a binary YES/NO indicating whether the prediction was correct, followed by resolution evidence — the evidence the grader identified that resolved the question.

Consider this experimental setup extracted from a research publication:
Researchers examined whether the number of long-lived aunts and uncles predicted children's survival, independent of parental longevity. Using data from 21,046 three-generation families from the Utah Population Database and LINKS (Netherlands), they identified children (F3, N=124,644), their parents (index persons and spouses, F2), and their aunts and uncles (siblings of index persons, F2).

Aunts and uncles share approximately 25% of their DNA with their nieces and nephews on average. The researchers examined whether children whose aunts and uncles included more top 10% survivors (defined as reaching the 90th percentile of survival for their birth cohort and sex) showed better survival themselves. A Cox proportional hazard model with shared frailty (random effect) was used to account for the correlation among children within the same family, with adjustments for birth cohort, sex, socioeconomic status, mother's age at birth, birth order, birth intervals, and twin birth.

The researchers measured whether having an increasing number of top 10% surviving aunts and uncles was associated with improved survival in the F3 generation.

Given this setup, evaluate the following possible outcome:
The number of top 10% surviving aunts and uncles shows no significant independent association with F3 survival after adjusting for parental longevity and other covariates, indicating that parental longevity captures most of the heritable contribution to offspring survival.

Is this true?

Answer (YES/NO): NO